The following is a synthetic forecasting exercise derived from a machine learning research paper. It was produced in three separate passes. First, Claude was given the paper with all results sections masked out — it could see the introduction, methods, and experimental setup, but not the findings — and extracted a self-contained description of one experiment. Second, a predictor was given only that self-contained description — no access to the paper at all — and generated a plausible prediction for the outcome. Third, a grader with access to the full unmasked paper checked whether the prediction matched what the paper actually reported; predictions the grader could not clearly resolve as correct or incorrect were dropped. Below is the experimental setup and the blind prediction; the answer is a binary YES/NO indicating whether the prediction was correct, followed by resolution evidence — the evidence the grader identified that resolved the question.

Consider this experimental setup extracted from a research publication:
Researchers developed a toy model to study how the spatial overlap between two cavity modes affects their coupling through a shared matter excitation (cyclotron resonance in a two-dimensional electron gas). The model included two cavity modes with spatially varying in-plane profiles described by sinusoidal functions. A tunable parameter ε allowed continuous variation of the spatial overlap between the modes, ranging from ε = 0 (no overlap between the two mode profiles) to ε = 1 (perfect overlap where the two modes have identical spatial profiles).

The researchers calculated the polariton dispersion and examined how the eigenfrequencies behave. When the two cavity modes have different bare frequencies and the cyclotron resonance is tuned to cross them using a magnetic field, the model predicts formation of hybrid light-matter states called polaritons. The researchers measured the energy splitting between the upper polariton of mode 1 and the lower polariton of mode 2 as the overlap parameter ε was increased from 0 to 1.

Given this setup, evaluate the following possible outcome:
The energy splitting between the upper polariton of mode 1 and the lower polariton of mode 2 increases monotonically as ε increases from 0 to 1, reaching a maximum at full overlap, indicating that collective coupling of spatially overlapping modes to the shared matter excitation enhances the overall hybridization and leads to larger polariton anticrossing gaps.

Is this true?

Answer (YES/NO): NO